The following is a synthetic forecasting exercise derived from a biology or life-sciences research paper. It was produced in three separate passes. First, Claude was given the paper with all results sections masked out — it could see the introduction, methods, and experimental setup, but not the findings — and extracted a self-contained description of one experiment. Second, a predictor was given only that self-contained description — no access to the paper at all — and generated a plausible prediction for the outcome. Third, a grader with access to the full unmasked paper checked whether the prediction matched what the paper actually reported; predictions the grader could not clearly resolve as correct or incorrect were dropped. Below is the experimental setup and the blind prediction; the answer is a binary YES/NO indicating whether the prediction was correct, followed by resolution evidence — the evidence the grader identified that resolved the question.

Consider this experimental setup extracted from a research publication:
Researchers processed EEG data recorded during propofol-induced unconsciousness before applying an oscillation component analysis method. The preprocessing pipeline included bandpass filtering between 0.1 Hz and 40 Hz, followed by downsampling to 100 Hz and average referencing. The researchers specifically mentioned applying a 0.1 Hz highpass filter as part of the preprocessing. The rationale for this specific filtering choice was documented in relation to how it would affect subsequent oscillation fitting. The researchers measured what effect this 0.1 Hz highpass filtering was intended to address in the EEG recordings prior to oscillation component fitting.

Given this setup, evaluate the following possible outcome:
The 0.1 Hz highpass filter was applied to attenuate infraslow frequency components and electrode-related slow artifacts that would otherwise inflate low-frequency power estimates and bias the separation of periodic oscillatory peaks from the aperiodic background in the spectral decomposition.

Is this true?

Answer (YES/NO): NO